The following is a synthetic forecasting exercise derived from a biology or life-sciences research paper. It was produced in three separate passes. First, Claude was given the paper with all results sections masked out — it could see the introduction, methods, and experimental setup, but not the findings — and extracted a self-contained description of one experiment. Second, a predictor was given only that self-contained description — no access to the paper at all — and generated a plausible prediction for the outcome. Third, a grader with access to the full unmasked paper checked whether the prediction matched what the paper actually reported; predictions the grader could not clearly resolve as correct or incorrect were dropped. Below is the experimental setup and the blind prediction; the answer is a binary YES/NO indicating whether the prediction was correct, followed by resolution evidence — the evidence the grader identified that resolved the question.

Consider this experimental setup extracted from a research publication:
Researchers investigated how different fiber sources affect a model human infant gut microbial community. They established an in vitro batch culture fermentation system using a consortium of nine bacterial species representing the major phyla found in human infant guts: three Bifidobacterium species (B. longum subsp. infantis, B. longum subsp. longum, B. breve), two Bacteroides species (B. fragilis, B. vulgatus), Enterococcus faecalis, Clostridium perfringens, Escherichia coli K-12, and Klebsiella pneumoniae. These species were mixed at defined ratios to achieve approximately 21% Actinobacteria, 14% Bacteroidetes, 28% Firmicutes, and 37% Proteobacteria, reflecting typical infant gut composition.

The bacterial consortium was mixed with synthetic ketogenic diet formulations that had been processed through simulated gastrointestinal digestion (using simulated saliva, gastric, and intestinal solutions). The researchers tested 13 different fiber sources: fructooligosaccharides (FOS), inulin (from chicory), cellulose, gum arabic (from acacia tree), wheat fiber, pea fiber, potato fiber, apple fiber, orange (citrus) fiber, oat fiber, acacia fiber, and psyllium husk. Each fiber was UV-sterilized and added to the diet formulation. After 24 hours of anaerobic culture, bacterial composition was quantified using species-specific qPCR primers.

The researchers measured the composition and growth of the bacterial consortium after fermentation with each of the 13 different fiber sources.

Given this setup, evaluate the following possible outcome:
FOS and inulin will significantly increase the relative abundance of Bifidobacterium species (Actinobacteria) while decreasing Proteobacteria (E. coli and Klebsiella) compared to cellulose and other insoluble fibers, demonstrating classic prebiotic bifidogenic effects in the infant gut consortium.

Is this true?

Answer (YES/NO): NO